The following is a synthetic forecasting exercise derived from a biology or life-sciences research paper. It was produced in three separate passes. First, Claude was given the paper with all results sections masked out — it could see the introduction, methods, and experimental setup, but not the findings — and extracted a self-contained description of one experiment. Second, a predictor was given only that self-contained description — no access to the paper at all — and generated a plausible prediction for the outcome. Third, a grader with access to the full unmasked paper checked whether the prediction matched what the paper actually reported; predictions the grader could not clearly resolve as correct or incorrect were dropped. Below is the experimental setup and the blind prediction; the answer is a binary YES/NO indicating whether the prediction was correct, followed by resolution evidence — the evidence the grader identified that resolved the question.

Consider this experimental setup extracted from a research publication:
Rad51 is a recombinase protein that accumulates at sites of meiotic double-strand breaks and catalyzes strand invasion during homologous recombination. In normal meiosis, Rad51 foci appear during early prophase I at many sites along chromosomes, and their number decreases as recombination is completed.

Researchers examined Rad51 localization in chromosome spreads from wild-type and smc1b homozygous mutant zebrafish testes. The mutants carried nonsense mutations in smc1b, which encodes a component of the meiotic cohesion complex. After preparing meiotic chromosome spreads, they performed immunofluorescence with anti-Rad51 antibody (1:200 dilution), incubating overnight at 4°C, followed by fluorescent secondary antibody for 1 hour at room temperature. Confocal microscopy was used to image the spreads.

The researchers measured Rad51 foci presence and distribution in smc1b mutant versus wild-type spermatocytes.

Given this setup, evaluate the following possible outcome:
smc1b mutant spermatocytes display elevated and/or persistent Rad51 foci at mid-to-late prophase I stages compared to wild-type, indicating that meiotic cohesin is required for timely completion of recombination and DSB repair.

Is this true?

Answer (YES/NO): NO